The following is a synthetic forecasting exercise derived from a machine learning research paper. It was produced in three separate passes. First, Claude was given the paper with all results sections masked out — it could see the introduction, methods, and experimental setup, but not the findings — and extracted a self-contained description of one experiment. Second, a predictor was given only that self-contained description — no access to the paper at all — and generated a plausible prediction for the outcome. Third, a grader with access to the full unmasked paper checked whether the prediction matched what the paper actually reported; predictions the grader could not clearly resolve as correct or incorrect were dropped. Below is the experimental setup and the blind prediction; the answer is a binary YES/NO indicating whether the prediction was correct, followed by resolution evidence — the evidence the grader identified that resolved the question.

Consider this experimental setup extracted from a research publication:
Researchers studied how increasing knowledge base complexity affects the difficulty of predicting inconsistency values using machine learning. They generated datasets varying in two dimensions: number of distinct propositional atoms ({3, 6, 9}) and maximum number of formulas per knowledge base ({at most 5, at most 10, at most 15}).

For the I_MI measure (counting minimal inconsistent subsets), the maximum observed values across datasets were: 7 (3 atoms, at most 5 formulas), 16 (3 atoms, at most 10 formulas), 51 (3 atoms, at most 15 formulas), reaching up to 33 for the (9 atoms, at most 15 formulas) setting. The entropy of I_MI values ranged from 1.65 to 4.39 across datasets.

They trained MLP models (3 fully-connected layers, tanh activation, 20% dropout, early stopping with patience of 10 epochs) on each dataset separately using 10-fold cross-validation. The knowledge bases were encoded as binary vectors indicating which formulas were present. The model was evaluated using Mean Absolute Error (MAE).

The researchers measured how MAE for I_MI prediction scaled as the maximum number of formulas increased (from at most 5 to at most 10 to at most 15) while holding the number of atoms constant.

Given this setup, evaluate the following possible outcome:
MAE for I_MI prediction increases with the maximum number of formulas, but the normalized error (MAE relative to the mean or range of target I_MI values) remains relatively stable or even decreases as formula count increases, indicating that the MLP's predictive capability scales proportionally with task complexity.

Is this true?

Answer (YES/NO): NO